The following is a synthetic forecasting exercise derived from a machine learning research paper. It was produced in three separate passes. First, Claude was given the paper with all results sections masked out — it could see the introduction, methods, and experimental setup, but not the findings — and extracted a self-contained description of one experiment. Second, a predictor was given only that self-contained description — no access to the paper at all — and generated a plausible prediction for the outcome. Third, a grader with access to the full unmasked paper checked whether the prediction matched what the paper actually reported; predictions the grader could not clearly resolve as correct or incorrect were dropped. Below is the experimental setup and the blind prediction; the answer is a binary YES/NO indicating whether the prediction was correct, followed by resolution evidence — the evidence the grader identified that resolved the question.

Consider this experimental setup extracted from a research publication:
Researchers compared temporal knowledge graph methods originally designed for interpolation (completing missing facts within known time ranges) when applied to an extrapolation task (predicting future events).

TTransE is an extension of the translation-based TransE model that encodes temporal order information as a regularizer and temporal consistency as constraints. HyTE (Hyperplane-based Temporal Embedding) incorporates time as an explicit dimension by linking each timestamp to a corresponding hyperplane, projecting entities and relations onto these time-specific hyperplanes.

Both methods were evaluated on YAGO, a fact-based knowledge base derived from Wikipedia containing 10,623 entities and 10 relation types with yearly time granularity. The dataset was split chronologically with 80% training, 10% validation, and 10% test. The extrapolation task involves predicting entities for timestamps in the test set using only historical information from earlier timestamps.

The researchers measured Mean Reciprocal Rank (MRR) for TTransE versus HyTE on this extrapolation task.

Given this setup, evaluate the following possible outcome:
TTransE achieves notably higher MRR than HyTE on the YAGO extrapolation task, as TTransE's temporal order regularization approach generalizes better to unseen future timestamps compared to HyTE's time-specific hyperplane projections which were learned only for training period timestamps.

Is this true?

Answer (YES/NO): YES